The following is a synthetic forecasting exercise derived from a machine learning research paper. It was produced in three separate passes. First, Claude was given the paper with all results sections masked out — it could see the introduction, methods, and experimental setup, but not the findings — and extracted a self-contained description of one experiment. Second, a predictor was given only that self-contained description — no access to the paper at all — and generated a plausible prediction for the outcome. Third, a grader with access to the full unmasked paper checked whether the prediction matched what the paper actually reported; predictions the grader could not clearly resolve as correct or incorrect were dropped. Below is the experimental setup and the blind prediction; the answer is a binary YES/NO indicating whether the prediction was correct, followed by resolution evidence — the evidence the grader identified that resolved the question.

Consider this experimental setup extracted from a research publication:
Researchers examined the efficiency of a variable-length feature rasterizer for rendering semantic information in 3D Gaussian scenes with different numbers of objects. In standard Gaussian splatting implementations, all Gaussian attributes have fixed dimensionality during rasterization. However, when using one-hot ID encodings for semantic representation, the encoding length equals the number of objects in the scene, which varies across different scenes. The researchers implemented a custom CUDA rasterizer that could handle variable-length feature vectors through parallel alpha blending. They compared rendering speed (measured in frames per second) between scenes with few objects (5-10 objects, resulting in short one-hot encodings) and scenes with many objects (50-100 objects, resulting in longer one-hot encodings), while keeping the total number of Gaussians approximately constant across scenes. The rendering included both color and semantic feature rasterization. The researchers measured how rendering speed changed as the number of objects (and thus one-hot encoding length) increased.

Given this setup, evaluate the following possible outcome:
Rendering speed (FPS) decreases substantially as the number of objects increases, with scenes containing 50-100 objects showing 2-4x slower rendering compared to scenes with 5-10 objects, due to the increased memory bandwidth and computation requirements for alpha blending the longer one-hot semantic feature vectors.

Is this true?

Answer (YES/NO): NO